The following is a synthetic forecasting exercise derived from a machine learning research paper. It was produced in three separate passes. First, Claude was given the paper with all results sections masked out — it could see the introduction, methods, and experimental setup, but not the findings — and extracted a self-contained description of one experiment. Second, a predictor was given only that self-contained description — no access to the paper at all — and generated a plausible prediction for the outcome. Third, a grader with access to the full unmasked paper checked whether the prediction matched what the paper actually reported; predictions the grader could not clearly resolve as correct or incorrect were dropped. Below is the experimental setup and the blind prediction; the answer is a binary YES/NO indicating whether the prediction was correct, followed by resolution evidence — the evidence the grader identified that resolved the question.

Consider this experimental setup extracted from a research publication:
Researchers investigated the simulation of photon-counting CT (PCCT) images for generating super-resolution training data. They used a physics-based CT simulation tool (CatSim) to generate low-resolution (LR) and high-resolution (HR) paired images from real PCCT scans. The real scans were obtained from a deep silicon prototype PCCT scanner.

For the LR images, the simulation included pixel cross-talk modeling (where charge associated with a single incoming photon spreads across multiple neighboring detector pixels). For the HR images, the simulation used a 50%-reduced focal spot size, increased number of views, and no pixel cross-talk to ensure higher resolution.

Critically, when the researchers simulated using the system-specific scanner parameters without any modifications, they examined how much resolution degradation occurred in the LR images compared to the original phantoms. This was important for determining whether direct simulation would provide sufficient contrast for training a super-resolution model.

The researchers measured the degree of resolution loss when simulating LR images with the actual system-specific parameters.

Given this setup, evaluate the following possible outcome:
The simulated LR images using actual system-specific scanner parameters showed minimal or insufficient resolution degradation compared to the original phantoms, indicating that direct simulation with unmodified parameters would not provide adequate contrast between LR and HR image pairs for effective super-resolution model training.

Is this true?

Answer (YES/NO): YES